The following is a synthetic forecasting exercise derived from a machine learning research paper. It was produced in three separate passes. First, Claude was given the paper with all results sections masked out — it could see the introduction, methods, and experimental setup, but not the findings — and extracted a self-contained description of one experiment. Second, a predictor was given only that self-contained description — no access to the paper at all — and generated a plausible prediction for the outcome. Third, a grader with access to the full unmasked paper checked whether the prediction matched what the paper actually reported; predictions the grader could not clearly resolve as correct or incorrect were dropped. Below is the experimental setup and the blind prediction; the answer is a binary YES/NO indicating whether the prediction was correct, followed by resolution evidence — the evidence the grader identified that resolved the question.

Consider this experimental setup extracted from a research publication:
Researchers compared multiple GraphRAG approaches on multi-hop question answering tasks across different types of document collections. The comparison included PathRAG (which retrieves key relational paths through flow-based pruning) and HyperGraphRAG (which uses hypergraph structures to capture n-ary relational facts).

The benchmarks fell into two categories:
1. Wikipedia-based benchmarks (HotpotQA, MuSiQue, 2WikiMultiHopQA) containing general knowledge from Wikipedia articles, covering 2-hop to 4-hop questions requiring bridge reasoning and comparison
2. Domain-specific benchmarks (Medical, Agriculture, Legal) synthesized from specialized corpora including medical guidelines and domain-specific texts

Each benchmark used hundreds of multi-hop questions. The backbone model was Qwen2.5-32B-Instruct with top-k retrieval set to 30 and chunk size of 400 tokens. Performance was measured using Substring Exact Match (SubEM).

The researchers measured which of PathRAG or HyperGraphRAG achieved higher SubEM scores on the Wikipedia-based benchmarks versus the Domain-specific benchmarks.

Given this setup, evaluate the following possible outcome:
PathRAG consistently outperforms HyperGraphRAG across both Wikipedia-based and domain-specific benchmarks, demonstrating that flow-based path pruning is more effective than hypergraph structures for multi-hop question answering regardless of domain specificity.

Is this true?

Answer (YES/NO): NO